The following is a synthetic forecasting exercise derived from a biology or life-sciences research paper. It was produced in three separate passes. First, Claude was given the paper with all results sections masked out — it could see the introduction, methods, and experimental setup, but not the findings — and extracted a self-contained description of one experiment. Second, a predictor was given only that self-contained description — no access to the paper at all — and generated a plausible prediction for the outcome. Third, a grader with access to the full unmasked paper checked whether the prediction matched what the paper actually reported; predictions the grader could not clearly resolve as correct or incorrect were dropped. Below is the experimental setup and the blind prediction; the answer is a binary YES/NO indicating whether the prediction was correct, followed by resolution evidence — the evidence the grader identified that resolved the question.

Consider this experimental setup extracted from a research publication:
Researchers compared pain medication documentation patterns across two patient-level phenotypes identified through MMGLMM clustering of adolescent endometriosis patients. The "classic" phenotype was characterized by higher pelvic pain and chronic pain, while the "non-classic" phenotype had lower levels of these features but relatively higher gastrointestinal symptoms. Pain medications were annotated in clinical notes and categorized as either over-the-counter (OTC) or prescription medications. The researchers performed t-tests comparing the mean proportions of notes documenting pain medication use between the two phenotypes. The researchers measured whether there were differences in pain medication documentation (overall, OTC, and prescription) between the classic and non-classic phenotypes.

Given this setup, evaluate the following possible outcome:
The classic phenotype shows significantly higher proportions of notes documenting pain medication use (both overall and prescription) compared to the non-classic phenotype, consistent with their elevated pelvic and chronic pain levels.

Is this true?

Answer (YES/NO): NO